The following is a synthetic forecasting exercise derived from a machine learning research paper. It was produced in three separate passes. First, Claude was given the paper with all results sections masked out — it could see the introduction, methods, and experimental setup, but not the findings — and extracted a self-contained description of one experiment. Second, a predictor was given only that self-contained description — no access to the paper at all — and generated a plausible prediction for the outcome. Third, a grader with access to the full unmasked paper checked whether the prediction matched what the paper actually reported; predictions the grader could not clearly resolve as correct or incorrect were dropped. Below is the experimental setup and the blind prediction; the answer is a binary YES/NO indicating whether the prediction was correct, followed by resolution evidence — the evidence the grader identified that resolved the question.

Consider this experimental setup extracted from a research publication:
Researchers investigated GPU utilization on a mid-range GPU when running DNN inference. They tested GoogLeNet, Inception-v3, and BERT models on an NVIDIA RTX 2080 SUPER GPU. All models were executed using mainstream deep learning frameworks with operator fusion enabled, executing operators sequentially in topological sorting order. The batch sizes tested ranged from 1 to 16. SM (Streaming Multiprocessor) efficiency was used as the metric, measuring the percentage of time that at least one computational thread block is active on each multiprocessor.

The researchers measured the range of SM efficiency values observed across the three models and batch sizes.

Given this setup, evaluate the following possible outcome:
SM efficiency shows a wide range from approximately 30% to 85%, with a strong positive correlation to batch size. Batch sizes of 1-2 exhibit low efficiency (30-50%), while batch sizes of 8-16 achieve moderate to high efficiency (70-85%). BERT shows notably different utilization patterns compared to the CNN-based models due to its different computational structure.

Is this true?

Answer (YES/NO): NO